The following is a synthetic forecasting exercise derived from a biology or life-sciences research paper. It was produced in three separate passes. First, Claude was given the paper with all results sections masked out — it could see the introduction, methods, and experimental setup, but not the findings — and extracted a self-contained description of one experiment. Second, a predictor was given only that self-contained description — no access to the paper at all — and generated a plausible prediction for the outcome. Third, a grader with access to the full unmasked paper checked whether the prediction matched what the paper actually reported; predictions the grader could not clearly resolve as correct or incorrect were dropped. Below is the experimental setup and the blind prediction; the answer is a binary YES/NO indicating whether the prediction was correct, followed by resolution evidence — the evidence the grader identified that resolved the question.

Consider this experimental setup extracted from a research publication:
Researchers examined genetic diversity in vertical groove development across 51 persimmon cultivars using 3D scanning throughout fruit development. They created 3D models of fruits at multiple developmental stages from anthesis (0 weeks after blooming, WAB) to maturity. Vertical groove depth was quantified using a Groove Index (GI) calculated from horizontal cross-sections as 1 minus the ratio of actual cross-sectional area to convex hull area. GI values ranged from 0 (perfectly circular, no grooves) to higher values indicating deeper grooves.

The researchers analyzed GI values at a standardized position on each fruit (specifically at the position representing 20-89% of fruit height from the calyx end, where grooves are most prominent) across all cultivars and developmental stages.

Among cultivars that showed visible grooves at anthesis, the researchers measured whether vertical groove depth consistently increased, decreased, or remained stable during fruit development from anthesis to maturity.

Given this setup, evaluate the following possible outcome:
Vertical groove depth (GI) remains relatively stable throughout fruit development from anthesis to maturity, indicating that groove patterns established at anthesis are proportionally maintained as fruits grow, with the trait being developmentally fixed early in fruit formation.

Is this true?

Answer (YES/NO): NO